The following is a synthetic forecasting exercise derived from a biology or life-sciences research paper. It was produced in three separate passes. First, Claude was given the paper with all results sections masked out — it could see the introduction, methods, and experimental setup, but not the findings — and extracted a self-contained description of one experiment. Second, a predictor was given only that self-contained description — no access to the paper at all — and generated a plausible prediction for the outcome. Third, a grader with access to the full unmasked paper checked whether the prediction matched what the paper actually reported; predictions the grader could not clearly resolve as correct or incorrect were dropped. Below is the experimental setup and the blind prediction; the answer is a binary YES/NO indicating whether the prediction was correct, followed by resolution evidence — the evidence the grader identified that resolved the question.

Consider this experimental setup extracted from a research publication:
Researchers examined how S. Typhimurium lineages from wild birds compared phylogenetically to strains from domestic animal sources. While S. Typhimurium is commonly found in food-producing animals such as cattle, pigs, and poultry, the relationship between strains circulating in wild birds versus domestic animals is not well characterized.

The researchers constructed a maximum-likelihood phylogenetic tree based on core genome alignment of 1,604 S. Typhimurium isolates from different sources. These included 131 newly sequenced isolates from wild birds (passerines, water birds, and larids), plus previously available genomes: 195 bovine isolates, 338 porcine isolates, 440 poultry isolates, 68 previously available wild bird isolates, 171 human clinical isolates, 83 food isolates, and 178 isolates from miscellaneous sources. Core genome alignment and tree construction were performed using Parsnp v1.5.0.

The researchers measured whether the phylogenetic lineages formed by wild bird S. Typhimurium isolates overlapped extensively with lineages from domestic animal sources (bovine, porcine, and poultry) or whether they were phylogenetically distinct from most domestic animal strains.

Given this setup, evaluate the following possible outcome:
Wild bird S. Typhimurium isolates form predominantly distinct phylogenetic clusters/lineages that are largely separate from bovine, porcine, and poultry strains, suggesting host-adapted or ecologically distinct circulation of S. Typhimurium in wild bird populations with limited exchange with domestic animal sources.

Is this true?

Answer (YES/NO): YES